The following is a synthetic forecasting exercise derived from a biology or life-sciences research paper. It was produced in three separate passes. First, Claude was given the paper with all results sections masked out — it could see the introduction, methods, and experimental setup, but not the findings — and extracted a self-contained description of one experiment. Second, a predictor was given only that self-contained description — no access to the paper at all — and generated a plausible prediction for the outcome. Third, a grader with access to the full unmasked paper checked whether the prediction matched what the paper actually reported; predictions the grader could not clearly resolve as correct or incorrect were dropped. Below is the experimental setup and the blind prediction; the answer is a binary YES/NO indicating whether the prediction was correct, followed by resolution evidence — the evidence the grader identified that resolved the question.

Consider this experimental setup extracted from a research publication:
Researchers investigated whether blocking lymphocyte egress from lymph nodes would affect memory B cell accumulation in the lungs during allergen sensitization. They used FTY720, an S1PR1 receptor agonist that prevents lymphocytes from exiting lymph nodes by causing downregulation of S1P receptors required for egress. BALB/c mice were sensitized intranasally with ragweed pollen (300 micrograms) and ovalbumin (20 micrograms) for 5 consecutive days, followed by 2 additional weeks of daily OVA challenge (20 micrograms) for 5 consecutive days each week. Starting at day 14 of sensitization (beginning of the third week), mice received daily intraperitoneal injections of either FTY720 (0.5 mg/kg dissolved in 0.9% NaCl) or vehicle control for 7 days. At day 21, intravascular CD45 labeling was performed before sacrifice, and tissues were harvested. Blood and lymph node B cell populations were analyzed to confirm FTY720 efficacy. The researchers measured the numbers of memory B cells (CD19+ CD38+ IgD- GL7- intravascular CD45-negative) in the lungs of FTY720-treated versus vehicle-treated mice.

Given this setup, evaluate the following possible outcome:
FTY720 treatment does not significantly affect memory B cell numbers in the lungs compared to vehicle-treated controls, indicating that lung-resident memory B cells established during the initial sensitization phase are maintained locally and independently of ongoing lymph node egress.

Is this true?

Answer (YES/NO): YES